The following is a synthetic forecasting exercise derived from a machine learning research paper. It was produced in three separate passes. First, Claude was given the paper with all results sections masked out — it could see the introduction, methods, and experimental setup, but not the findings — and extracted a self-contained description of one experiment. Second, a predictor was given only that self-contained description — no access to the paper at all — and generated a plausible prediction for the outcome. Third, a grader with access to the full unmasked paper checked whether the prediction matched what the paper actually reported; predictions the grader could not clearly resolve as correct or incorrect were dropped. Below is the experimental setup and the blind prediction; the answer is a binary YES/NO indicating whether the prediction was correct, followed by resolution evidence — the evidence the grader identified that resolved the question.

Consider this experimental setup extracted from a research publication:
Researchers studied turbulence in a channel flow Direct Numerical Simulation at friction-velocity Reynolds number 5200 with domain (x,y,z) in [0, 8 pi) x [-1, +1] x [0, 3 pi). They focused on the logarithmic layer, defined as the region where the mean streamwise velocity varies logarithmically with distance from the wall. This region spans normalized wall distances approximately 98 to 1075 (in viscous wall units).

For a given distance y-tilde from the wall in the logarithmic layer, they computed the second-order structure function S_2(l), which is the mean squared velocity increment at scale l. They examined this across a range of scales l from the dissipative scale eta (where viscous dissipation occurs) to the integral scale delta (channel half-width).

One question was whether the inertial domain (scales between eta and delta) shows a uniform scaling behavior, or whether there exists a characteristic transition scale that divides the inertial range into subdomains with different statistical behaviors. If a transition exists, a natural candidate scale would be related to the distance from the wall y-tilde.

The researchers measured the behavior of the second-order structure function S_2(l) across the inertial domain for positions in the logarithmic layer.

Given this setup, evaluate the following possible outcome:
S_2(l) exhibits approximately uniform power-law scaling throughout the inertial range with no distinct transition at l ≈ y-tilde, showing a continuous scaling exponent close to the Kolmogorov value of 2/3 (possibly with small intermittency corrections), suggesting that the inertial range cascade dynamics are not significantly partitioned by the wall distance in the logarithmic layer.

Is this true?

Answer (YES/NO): NO